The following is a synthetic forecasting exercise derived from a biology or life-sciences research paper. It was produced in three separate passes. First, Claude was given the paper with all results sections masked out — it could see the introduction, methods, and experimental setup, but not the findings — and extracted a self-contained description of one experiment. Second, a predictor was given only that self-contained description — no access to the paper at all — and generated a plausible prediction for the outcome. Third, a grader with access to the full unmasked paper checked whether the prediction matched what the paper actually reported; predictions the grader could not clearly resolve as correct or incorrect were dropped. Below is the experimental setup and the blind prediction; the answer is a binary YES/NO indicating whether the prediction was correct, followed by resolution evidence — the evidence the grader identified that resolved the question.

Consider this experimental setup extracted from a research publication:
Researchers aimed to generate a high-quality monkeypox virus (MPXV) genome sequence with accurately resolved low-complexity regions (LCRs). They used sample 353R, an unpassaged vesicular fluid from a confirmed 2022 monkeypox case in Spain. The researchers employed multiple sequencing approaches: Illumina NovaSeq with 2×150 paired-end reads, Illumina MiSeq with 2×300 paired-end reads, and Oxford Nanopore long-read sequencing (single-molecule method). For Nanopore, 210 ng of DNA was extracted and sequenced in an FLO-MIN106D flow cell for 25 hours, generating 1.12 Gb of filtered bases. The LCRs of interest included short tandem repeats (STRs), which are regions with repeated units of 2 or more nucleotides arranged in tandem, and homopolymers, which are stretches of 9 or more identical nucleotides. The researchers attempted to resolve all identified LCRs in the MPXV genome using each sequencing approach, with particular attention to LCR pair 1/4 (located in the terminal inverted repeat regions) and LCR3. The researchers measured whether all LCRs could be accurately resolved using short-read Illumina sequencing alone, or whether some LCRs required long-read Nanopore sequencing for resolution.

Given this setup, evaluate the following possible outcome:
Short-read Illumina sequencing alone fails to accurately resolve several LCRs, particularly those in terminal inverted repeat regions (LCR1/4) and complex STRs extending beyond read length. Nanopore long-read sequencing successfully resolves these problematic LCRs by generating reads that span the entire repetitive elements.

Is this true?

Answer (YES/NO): YES